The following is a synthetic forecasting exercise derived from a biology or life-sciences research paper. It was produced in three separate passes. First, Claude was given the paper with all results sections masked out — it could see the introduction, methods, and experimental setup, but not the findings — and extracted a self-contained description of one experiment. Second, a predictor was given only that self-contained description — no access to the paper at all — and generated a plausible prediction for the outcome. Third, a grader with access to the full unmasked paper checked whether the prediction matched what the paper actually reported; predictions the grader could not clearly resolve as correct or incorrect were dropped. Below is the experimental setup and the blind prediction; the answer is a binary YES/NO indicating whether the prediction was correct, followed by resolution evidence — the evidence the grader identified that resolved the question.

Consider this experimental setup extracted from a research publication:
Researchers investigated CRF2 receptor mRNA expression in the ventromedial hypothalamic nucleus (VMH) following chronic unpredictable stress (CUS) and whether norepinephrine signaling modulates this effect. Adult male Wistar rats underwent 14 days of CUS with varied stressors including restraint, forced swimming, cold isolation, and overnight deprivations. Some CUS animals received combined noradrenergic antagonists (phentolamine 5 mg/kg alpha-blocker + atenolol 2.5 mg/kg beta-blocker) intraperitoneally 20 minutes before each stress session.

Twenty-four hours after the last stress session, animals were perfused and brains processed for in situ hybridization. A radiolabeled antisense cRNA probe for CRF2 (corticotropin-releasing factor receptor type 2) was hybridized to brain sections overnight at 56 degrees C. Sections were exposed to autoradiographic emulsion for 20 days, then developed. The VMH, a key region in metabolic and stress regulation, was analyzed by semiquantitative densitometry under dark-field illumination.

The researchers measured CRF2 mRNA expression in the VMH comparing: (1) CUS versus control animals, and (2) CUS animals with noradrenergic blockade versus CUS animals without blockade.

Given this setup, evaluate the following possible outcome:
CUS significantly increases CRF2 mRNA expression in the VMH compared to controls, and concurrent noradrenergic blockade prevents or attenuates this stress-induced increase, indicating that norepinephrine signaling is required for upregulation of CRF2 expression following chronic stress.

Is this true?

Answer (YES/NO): YES